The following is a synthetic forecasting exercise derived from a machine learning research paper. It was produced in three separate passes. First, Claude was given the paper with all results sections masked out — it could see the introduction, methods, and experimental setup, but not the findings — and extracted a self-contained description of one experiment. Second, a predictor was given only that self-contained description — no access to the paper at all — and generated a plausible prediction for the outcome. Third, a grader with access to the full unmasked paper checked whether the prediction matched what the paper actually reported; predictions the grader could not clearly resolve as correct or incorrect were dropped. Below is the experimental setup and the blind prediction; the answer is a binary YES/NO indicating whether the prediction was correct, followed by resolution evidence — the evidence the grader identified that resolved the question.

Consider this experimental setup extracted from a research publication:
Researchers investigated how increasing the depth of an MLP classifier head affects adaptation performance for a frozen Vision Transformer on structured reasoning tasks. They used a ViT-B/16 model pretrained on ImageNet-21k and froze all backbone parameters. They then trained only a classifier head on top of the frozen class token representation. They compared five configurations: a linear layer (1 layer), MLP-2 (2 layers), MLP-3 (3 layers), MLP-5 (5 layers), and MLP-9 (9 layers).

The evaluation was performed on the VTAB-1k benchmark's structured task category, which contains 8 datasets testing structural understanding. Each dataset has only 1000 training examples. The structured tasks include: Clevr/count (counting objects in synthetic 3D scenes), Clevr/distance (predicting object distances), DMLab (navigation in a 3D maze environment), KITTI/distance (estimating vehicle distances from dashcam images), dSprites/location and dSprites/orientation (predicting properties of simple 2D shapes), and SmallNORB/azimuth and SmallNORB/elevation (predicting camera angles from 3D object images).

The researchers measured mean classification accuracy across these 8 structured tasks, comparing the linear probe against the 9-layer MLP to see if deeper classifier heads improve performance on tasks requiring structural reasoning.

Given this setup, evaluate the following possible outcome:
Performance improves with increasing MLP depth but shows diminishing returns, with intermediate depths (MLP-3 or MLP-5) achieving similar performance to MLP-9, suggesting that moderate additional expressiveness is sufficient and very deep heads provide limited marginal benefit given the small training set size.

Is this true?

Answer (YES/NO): NO